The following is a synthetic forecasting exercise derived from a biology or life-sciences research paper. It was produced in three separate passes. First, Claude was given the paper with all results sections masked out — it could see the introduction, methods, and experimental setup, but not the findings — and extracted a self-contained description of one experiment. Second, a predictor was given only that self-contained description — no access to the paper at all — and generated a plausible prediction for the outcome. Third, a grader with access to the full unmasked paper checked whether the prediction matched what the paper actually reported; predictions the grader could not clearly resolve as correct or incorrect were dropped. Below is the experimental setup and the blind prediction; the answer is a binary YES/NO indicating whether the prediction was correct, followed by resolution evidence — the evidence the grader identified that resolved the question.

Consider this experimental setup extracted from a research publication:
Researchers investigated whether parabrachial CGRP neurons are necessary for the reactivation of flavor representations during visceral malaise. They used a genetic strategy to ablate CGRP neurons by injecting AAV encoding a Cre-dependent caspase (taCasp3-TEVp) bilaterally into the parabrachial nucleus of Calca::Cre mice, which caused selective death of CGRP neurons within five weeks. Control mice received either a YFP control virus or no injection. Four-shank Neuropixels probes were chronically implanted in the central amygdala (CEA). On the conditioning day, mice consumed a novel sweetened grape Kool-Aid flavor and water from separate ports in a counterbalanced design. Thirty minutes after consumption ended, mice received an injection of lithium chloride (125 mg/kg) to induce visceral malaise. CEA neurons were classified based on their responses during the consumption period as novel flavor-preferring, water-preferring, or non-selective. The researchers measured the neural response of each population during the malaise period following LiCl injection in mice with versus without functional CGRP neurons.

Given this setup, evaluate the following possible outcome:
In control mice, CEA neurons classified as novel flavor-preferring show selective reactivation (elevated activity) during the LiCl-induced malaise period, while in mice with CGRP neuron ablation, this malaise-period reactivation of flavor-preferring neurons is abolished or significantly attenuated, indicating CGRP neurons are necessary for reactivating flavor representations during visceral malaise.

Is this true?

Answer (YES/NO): YES